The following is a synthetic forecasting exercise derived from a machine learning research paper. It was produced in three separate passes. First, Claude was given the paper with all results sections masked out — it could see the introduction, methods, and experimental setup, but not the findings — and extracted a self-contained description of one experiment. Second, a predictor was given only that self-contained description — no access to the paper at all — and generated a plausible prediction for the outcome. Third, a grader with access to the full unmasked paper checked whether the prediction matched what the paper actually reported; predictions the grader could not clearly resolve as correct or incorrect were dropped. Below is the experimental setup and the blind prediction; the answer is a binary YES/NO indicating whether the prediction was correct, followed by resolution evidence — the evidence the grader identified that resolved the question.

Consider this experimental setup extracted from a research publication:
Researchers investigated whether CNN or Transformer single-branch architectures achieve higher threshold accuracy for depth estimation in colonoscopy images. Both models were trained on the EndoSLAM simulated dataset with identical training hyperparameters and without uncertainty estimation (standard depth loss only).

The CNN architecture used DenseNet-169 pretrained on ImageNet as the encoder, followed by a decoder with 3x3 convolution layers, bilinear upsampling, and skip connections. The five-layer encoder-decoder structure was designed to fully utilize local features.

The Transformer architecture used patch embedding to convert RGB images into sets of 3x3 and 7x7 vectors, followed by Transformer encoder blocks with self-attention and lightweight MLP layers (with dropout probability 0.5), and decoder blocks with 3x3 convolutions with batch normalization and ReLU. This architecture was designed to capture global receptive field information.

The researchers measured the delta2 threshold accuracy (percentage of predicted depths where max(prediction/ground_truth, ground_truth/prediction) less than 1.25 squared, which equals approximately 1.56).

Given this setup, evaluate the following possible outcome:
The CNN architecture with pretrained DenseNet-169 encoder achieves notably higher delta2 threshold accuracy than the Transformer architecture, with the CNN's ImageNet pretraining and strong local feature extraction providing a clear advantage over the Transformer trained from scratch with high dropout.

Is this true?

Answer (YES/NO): YES